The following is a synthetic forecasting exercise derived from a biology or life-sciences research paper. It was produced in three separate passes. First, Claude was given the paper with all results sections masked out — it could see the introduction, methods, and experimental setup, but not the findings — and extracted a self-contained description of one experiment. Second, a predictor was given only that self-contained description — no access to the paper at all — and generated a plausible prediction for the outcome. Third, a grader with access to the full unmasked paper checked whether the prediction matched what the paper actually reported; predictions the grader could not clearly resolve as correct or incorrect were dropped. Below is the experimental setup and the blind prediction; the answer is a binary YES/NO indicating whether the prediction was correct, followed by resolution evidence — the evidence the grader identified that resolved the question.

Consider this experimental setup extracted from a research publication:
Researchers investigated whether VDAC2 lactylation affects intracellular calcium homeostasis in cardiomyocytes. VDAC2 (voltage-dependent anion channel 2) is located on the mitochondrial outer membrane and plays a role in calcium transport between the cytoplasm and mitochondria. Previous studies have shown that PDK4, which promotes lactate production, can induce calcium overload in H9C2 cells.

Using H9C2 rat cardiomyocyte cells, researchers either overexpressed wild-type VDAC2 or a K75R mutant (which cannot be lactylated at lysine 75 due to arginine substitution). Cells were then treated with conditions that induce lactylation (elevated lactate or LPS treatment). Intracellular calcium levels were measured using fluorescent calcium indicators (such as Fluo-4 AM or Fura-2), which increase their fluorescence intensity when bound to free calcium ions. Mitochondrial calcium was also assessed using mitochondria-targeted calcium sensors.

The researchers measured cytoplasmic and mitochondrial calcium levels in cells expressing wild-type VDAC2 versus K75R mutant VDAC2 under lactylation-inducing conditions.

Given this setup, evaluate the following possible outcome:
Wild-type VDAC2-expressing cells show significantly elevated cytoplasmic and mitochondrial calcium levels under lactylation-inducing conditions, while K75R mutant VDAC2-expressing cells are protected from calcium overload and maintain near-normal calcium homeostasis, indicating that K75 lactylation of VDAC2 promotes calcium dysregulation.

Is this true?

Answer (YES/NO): YES